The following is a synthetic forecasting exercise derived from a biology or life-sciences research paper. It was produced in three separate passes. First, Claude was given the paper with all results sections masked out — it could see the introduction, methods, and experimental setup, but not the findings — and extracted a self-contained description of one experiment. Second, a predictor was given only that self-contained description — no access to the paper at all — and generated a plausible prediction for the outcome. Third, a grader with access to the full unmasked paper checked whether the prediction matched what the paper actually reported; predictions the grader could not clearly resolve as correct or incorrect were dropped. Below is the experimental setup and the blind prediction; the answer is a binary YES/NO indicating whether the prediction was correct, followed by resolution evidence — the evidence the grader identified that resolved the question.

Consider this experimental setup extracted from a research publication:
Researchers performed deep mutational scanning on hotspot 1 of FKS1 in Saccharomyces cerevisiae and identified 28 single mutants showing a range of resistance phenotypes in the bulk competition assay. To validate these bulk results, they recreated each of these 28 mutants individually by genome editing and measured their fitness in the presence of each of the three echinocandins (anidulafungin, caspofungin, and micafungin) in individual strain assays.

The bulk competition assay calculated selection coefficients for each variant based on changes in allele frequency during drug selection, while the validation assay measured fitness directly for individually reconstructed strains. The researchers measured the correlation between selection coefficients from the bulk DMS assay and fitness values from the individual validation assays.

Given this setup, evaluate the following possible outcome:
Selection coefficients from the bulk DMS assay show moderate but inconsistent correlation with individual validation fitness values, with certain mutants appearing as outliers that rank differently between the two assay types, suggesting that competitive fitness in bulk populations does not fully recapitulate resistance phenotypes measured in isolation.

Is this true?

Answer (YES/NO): NO